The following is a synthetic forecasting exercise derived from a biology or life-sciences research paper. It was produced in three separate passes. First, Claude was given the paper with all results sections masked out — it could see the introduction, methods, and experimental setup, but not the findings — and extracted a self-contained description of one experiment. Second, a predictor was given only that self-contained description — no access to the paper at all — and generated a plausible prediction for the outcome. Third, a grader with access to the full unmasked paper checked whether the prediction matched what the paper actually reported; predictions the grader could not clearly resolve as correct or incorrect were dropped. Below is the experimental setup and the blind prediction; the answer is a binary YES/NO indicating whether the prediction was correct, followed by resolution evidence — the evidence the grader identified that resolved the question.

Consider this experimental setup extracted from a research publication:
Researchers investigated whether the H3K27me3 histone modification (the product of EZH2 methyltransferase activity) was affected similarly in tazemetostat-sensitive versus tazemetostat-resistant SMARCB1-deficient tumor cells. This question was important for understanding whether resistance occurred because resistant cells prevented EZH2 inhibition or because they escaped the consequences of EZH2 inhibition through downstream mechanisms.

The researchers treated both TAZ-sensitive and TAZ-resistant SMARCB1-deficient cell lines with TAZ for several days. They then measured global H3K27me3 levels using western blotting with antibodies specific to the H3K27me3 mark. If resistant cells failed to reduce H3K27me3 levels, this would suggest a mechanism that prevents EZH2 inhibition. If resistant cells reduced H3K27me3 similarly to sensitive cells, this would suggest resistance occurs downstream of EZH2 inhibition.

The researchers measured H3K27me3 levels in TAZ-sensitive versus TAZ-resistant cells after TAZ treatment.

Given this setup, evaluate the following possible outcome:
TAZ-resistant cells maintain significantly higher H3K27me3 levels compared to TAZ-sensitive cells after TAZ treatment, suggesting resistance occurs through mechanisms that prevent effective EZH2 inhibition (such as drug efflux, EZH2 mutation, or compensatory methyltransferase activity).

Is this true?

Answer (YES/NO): NO